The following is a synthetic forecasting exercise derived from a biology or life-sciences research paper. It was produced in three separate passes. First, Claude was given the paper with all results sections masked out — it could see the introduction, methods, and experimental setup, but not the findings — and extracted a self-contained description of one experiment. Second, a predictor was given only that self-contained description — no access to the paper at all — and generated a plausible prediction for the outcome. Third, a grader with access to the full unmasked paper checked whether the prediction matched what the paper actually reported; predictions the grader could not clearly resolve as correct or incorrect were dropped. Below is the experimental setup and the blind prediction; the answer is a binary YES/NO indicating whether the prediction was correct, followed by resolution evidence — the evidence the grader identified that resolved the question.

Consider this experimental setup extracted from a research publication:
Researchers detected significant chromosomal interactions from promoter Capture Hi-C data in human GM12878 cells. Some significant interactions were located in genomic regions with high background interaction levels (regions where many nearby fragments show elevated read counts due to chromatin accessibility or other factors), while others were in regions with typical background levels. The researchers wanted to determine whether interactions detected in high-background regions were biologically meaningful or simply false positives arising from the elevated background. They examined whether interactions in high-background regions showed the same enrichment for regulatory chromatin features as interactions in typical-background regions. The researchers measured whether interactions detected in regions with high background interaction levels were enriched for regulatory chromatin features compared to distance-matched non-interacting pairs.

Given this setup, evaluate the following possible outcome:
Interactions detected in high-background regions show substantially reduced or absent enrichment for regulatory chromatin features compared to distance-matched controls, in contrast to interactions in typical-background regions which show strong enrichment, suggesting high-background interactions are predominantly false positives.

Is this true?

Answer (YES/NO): NO